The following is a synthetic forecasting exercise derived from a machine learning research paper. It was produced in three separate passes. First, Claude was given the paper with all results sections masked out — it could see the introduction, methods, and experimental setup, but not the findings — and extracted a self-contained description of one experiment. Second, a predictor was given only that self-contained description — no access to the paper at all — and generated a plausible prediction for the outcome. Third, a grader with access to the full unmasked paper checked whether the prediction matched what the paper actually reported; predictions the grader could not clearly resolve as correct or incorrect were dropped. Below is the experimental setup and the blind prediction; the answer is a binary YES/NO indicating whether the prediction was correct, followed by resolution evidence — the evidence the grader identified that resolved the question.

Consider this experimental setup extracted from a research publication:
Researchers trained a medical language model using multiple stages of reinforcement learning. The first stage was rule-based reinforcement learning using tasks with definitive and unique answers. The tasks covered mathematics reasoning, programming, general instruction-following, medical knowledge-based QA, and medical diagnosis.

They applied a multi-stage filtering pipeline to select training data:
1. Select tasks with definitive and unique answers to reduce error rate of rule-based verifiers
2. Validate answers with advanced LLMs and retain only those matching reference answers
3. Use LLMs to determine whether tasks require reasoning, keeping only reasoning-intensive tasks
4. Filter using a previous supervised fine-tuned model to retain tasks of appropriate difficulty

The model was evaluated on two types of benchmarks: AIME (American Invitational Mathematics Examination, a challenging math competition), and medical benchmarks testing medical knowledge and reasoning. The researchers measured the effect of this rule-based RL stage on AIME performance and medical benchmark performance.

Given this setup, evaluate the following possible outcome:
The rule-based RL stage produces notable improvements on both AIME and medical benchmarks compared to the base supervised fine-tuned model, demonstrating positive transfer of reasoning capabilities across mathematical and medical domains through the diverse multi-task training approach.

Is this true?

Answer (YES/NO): NO